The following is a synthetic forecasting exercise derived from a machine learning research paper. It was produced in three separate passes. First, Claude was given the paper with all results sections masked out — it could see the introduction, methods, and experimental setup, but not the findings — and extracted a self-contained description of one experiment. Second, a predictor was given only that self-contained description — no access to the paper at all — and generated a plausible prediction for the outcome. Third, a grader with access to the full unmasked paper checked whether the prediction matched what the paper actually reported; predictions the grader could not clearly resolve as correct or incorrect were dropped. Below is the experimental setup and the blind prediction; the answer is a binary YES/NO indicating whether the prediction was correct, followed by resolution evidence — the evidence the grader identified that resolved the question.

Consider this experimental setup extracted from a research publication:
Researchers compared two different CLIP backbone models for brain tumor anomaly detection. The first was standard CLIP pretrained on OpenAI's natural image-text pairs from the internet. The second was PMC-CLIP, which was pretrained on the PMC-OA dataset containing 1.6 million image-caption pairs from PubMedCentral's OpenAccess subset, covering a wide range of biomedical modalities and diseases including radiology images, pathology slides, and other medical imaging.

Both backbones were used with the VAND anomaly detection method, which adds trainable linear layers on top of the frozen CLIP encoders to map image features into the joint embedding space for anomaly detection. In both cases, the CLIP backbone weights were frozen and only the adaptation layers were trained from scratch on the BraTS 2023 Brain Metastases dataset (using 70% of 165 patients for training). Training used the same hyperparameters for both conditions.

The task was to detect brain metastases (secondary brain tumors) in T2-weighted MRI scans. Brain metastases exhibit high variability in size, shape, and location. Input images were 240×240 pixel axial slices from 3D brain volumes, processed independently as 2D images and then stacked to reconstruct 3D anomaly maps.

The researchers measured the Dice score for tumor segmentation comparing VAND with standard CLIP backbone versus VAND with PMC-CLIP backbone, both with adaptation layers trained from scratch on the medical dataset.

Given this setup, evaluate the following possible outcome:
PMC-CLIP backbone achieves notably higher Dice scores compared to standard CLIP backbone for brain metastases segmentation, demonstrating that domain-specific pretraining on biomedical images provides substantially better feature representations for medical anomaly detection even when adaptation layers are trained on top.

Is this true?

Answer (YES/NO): YES